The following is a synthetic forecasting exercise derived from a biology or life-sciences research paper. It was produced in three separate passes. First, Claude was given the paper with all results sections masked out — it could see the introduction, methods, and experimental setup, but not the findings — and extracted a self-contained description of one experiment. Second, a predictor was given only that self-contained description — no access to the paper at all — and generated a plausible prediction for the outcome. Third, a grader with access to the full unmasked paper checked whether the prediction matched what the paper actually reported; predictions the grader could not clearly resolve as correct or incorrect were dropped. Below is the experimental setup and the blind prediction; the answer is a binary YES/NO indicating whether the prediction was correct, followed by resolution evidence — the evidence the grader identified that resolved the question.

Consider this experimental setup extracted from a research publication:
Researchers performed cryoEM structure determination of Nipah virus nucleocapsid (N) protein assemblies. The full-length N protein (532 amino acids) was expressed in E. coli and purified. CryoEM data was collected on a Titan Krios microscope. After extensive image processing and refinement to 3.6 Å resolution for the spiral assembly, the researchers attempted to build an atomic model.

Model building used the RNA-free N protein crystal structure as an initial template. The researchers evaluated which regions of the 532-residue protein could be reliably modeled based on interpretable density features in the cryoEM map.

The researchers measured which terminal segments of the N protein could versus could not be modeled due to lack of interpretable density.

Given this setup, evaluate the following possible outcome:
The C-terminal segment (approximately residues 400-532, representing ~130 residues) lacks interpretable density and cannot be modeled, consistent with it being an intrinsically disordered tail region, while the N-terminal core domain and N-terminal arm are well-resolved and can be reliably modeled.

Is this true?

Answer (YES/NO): YES